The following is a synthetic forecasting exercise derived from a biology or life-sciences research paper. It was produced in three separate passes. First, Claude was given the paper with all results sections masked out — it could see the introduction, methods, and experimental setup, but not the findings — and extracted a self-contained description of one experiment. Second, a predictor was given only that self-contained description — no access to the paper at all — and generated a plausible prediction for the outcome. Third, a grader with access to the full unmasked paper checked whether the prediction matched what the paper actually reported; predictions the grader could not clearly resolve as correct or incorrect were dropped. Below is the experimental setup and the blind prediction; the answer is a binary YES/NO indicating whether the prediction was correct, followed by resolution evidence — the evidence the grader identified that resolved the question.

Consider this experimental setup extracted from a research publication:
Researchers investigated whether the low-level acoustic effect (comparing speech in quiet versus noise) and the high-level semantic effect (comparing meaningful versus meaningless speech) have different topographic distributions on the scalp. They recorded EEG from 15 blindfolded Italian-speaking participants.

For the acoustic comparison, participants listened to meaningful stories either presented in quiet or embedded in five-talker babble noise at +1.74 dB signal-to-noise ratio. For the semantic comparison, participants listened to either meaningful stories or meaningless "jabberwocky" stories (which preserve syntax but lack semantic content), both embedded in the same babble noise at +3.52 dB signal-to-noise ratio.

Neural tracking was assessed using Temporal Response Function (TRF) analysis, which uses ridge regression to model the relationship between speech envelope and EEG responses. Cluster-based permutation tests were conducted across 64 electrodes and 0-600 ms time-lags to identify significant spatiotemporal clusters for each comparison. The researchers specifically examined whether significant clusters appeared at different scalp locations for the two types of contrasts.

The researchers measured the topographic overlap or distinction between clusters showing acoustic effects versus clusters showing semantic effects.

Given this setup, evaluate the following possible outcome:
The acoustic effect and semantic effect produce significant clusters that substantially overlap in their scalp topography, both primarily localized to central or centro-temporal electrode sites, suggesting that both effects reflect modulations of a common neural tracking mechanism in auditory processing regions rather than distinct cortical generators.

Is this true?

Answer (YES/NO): NO